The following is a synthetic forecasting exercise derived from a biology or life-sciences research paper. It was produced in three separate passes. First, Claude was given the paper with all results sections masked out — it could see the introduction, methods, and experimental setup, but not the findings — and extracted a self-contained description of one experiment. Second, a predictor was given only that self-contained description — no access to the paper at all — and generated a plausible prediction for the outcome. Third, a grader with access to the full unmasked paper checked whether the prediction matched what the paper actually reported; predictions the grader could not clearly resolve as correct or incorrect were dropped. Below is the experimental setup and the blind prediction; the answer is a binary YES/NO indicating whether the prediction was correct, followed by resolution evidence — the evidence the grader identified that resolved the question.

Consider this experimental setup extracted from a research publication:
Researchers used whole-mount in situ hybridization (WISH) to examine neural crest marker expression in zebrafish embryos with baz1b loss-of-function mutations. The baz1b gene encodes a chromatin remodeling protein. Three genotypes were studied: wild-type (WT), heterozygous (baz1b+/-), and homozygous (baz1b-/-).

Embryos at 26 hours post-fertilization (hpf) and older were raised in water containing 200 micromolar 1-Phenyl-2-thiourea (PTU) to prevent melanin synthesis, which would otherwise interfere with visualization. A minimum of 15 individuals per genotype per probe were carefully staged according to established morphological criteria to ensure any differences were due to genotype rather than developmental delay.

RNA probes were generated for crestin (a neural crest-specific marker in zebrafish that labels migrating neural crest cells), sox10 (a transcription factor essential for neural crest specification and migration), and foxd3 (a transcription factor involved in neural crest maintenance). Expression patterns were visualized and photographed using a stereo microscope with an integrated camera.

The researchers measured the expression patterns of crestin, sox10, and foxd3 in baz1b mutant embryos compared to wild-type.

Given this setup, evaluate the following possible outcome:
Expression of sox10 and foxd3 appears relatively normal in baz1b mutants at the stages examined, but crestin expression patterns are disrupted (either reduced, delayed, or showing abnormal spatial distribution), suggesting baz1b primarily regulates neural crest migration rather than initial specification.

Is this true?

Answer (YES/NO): YES